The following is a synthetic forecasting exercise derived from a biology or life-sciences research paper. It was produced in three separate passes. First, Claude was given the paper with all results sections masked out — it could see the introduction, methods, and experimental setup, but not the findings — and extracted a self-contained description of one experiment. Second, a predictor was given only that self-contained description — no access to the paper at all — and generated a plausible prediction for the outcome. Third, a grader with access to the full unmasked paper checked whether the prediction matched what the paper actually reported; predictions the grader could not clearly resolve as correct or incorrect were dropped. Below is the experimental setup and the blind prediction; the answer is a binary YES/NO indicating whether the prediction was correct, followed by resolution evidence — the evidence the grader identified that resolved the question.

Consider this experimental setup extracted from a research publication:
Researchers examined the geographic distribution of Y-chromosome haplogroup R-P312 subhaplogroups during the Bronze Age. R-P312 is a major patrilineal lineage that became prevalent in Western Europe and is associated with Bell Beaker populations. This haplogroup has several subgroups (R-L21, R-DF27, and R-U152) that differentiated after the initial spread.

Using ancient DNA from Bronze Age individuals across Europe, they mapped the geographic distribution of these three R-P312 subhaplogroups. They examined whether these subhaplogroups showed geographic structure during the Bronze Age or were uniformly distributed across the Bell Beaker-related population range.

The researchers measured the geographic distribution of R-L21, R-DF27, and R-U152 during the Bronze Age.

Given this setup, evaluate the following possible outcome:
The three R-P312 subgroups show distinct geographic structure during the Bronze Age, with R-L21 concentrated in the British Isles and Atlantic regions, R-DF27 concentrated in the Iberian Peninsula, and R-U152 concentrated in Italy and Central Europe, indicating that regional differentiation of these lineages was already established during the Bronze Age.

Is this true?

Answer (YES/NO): YES